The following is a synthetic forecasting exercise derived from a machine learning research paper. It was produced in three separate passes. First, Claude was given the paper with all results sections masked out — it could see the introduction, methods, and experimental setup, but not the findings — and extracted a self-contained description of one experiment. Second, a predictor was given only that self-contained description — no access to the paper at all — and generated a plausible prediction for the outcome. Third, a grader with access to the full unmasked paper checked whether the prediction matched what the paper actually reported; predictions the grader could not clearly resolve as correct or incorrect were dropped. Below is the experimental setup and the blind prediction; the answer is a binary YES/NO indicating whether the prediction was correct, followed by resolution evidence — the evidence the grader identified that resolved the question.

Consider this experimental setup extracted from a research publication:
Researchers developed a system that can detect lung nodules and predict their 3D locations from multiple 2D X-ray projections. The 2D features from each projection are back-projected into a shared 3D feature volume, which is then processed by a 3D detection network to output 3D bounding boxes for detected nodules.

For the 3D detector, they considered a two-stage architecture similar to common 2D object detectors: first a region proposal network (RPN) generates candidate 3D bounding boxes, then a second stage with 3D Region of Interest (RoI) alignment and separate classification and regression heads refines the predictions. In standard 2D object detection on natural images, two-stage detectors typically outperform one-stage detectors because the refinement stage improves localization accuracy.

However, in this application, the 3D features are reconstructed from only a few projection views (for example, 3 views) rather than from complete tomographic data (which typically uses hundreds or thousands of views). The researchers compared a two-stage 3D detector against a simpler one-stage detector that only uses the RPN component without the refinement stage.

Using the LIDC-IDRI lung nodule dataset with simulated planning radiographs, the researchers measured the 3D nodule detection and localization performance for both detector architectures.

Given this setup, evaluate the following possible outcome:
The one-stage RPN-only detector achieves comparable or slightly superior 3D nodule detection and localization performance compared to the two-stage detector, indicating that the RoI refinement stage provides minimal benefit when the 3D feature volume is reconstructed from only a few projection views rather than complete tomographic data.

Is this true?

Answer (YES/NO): YES